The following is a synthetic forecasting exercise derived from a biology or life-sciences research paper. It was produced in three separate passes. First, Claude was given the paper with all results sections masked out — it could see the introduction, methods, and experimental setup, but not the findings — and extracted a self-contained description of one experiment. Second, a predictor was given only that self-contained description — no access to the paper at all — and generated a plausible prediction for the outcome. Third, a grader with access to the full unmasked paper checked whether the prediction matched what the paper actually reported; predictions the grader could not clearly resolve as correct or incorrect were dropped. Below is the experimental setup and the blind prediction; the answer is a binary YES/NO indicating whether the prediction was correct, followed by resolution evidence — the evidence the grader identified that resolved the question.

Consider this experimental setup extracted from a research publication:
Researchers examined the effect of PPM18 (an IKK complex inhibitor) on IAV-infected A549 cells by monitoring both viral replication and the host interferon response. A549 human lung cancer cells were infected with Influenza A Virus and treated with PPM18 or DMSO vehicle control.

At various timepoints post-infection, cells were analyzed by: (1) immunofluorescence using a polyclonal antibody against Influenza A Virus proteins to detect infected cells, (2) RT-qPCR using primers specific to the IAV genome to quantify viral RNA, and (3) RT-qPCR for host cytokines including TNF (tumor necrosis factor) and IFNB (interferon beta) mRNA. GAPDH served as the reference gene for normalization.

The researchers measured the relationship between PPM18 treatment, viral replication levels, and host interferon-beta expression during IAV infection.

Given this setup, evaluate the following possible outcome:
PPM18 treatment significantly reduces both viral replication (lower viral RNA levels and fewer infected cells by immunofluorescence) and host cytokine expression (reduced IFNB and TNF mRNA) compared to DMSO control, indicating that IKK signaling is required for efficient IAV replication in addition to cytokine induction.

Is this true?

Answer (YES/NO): NO